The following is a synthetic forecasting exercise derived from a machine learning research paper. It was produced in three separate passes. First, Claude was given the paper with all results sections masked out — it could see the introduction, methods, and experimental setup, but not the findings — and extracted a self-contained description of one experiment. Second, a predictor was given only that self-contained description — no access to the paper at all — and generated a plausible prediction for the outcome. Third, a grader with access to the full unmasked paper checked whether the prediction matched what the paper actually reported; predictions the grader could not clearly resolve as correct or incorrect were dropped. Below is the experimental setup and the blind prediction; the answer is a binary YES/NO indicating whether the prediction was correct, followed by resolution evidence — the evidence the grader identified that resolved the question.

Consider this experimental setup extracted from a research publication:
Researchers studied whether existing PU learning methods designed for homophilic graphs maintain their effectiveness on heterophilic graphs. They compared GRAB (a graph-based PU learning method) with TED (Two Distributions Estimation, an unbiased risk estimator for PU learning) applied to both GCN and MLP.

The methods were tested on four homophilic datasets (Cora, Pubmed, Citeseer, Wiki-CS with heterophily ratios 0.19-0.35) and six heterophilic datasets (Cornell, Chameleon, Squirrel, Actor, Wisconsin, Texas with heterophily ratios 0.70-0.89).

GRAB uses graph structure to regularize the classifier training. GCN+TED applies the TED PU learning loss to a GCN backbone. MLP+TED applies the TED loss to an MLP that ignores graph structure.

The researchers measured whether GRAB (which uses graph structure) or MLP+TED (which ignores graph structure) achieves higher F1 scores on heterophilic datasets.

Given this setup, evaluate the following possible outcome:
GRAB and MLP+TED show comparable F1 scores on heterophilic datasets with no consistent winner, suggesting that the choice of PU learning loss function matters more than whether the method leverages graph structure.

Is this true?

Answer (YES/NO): NO